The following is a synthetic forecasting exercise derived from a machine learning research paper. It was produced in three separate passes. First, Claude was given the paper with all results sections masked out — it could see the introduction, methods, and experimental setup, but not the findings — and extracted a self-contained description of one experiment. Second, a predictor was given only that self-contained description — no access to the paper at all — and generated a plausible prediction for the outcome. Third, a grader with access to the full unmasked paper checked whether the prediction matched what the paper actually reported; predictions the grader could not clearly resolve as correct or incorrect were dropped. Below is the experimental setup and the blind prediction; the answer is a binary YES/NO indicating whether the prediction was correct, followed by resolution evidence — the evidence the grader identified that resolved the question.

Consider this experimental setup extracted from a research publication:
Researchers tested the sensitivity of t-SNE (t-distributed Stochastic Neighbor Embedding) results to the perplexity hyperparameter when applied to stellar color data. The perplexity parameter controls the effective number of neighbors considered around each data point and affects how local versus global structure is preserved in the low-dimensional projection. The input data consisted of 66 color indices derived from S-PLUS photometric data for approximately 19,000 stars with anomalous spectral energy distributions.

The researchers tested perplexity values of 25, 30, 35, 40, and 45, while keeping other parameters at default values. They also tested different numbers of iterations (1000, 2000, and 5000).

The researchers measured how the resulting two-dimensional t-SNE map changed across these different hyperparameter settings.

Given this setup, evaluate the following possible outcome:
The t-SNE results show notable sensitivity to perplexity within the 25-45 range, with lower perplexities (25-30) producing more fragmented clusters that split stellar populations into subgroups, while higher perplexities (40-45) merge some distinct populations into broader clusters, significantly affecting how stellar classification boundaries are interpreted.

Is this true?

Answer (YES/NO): NO